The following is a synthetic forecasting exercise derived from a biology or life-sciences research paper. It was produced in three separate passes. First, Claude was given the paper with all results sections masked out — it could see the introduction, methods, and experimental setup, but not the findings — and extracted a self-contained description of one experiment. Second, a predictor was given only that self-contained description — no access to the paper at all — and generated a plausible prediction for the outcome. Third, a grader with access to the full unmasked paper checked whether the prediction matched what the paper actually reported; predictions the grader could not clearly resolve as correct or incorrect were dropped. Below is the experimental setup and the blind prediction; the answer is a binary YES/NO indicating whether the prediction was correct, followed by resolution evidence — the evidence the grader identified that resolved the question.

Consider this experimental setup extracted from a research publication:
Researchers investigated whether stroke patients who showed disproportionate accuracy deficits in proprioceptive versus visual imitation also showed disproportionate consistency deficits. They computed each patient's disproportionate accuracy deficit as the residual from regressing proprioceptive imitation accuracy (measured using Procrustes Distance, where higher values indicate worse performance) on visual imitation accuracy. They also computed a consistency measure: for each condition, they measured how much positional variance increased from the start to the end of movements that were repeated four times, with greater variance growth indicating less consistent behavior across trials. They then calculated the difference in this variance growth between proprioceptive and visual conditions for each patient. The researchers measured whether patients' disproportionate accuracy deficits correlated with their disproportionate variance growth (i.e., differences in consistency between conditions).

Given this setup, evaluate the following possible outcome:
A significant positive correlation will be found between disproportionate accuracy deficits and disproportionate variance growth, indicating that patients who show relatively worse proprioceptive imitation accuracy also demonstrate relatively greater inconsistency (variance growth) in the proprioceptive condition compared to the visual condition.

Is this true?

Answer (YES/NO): YES